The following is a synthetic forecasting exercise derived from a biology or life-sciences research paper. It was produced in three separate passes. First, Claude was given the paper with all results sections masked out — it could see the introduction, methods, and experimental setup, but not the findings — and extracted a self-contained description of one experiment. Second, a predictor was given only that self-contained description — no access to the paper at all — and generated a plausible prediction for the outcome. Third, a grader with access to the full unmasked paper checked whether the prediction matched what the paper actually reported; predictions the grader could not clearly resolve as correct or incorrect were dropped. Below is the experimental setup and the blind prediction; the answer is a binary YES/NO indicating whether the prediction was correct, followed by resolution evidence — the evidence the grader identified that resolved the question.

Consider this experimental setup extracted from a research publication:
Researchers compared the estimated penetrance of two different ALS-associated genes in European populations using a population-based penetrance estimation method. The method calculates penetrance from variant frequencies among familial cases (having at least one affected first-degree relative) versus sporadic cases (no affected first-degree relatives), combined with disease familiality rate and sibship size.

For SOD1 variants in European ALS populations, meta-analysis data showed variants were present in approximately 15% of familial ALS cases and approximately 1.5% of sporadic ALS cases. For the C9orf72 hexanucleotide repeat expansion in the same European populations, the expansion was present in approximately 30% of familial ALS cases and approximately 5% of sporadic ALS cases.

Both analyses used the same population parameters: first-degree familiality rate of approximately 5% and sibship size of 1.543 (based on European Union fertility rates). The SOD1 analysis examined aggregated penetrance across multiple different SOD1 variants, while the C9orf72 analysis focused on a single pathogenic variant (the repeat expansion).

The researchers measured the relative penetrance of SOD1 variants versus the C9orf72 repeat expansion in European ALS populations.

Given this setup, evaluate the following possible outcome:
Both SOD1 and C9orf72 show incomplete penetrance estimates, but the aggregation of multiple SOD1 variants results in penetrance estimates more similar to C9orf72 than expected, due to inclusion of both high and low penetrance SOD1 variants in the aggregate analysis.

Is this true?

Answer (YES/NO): NO